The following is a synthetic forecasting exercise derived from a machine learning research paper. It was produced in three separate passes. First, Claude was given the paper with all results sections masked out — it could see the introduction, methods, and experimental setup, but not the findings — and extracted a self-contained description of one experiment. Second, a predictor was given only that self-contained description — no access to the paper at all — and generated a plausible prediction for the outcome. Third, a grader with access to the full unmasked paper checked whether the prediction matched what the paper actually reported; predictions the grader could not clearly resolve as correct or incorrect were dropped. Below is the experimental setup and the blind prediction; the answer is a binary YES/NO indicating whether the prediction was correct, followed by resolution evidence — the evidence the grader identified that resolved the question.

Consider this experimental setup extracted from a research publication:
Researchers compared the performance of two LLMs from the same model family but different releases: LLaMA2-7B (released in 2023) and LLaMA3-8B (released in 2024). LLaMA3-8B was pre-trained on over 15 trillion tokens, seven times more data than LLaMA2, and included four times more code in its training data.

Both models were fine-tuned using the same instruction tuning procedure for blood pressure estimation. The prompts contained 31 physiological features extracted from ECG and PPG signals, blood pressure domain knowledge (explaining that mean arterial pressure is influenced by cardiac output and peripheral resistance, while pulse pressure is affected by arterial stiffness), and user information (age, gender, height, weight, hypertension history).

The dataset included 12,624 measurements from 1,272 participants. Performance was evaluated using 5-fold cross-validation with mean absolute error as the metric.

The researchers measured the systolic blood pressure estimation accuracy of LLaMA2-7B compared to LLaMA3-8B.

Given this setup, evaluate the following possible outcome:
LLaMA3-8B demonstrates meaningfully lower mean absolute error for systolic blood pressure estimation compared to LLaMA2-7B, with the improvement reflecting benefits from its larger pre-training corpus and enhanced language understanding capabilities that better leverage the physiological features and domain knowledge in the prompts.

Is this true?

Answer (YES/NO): YES